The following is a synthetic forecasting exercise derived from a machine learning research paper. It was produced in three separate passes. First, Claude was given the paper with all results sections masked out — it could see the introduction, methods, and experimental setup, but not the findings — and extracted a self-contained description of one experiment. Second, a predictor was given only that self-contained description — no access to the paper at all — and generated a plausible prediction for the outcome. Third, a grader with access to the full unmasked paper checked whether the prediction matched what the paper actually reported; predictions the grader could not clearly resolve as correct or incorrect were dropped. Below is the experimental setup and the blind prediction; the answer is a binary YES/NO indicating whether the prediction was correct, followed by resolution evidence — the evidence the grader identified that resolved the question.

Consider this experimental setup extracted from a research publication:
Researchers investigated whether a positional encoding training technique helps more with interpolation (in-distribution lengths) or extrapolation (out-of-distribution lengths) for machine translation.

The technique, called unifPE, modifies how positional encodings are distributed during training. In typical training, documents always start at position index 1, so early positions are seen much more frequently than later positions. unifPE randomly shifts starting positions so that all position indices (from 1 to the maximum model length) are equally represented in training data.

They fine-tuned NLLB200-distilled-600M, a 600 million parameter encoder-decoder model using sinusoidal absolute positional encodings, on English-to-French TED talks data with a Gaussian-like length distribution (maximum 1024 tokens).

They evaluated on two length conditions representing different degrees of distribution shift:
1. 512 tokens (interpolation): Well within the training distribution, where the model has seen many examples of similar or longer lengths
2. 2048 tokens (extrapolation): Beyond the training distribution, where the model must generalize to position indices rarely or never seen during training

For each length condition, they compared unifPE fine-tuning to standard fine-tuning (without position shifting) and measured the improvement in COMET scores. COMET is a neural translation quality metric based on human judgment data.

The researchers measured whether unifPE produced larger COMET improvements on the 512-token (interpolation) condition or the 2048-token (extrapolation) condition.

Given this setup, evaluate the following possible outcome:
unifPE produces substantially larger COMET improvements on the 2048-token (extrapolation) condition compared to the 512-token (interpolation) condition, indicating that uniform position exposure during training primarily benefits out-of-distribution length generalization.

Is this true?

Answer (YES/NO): NO